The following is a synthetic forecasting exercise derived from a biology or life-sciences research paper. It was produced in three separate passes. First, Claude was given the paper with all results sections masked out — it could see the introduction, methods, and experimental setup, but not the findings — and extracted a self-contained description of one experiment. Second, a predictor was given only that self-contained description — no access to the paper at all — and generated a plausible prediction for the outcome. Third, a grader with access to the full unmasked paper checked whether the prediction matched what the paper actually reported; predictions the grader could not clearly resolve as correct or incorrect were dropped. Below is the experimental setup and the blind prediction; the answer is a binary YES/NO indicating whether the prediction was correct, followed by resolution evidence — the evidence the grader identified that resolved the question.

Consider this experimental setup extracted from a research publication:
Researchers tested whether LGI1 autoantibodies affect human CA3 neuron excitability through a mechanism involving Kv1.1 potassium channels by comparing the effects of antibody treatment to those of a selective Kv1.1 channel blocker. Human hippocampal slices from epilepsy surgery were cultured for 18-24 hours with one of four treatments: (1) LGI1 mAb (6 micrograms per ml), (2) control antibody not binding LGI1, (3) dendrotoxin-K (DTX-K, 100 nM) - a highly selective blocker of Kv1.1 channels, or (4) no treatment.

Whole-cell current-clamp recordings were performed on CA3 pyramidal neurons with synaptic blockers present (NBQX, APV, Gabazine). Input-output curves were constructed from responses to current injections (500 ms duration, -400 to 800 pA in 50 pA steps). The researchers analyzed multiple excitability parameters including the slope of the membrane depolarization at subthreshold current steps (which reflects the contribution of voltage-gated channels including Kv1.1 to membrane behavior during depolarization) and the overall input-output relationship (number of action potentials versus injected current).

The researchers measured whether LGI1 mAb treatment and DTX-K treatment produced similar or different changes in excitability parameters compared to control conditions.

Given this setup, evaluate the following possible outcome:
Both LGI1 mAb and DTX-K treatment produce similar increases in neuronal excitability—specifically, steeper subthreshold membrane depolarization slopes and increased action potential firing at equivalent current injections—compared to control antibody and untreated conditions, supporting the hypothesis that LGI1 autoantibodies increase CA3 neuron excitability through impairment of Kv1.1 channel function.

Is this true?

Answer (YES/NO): NO